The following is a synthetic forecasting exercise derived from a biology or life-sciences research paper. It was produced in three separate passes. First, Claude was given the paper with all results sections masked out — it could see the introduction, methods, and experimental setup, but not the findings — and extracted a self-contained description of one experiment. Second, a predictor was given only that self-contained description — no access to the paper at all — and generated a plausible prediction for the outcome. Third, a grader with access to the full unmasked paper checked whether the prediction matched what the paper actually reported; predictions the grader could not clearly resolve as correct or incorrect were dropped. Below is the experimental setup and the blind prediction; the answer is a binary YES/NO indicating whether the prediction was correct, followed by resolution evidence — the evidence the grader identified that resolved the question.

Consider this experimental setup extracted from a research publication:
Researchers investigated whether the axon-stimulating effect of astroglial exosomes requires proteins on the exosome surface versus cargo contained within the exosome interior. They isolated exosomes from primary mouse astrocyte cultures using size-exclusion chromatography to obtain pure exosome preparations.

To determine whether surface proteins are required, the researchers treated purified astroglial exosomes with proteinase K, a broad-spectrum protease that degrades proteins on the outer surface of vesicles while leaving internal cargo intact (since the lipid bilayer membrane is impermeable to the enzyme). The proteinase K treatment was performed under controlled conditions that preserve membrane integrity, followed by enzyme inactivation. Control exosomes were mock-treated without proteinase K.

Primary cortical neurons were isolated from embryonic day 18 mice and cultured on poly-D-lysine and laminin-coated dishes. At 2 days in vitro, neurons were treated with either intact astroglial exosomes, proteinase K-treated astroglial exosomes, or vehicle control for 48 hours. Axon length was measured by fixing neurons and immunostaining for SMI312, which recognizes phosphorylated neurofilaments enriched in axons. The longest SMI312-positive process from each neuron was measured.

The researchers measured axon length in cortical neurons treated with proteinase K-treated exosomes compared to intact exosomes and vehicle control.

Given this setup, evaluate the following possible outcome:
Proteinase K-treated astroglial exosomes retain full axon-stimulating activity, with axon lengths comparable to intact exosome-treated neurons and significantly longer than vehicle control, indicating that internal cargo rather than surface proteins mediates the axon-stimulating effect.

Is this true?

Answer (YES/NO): NO